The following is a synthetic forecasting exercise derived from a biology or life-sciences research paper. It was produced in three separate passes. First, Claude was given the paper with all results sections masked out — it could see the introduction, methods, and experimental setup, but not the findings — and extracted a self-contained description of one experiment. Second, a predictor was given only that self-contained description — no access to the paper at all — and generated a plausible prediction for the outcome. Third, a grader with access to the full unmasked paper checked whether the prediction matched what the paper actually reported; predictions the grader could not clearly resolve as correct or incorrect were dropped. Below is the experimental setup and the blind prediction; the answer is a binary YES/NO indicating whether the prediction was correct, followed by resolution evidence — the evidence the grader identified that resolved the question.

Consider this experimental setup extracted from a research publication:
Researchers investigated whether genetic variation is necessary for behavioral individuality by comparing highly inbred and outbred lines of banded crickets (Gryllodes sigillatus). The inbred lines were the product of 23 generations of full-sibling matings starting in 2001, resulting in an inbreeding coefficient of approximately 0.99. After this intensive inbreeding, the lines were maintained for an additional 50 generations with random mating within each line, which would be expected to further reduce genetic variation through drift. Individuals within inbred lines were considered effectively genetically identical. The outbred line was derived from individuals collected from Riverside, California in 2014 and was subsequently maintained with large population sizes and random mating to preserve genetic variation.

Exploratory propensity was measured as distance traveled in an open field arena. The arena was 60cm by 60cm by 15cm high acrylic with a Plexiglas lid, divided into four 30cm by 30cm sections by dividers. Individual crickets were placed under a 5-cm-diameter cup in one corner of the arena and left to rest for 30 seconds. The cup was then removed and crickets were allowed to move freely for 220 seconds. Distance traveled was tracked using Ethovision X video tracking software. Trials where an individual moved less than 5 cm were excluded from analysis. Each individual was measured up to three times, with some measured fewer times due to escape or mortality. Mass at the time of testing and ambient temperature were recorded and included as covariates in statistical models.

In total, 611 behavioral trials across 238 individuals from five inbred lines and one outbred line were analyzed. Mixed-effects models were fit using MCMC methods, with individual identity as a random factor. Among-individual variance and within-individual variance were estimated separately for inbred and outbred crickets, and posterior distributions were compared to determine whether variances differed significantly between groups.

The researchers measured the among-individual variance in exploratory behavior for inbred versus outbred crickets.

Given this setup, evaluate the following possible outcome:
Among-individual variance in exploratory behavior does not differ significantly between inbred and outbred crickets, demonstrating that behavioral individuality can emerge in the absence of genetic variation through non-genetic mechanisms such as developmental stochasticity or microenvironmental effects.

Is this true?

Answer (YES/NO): NO